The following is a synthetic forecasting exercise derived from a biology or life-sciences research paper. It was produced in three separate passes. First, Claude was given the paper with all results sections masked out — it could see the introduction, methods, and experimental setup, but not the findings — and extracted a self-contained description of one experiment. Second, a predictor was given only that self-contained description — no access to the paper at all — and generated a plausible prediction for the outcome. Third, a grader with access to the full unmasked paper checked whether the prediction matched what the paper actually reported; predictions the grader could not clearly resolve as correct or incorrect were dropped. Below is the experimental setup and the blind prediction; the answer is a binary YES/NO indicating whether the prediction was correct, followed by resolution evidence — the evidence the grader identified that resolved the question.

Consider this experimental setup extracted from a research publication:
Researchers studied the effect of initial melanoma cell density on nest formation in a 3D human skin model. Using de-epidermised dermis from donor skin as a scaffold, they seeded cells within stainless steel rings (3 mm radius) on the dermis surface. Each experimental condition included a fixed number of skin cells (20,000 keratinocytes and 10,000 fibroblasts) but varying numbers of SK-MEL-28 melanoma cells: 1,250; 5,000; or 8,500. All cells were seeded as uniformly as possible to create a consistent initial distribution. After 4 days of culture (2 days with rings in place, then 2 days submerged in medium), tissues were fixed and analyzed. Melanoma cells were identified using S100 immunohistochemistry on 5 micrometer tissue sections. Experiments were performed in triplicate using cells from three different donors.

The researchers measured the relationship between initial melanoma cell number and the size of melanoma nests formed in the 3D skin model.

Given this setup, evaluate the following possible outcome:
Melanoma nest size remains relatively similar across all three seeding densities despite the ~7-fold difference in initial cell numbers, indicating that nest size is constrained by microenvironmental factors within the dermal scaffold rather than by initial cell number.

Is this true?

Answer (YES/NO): NO